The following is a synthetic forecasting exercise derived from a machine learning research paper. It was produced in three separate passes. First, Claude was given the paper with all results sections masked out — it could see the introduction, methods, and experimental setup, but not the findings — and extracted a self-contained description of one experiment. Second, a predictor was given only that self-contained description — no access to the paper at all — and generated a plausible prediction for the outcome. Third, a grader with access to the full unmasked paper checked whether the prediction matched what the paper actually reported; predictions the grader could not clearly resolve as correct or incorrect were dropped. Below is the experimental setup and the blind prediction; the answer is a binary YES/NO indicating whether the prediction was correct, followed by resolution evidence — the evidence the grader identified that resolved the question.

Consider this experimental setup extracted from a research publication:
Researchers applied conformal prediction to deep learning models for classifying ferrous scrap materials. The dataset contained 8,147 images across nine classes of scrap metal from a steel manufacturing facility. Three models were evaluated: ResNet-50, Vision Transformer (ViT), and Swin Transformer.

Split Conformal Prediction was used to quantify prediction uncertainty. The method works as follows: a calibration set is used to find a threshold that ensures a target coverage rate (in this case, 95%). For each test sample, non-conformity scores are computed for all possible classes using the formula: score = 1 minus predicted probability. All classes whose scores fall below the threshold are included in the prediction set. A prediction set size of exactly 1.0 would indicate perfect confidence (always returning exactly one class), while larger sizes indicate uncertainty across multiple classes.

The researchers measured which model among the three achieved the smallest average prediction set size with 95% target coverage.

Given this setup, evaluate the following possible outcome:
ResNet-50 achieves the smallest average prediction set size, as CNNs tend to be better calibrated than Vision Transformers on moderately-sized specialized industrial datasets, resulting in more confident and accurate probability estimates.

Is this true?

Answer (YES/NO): NO